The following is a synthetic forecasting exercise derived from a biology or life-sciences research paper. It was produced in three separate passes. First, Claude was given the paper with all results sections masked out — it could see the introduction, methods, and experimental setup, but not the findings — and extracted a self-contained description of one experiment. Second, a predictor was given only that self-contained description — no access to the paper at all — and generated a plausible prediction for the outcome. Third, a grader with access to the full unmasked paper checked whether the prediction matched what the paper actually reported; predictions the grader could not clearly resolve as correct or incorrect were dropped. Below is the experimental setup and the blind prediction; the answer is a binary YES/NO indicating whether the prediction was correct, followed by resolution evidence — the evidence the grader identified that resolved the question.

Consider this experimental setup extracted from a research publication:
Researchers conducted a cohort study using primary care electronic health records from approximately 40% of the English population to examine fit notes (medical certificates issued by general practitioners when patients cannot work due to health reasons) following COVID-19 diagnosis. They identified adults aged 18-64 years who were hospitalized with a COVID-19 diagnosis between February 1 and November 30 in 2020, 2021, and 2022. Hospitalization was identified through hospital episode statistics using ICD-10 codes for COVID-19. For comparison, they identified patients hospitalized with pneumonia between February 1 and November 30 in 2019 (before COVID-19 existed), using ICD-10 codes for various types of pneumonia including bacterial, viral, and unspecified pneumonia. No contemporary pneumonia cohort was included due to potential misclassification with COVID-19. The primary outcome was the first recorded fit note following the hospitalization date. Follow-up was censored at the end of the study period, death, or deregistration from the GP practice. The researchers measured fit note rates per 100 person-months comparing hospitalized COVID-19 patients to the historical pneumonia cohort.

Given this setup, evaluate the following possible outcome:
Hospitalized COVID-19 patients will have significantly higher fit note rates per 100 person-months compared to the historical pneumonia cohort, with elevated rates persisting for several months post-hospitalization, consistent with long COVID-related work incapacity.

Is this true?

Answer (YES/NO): NO